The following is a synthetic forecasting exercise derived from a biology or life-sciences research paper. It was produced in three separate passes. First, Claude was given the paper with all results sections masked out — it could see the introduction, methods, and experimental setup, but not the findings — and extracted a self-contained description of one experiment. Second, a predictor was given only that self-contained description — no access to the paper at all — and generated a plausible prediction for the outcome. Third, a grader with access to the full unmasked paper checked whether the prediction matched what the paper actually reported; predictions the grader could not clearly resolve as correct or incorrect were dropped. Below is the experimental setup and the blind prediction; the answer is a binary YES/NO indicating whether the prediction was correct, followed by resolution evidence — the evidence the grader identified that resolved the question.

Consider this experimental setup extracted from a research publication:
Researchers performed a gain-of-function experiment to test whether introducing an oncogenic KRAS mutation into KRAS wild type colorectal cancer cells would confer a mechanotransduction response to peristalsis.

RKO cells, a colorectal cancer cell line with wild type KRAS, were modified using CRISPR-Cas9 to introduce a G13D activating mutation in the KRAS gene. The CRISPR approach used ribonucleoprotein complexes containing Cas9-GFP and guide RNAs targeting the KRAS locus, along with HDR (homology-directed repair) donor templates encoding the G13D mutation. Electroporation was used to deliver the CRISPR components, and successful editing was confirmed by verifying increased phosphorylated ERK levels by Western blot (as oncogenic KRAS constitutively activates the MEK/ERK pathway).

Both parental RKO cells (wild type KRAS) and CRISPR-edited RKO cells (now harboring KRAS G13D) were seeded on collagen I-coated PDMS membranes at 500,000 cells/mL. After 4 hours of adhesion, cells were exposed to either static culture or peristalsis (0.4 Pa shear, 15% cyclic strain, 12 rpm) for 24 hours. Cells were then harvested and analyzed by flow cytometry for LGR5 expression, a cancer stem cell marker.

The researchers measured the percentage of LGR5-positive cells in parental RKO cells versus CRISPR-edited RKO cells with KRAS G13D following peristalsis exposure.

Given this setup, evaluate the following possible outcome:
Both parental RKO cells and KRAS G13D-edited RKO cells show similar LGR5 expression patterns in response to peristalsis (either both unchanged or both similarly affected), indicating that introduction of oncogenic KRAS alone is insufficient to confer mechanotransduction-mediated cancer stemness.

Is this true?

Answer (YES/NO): NO